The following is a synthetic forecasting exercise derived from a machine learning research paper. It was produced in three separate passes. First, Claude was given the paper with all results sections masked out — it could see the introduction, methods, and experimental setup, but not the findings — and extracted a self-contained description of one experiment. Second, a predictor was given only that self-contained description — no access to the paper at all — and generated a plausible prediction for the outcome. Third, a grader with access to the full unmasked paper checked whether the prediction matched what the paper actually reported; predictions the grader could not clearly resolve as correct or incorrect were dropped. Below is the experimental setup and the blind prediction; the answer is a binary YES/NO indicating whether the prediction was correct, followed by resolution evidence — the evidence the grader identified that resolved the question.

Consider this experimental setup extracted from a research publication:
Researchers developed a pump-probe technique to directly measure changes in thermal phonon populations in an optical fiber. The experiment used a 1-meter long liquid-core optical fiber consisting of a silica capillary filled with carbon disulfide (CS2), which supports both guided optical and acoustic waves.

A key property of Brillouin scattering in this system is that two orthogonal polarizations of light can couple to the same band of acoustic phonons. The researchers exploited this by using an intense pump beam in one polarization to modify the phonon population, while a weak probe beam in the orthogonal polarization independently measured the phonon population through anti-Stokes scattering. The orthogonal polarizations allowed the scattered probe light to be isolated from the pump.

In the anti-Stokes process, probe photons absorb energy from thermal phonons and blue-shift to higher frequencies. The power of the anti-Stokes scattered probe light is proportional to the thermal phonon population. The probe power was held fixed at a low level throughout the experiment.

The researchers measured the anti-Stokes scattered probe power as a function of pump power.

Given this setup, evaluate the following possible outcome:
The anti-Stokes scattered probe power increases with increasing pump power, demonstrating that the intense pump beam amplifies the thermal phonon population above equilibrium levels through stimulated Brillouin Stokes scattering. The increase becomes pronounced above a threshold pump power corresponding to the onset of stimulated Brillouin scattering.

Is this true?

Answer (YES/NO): NO